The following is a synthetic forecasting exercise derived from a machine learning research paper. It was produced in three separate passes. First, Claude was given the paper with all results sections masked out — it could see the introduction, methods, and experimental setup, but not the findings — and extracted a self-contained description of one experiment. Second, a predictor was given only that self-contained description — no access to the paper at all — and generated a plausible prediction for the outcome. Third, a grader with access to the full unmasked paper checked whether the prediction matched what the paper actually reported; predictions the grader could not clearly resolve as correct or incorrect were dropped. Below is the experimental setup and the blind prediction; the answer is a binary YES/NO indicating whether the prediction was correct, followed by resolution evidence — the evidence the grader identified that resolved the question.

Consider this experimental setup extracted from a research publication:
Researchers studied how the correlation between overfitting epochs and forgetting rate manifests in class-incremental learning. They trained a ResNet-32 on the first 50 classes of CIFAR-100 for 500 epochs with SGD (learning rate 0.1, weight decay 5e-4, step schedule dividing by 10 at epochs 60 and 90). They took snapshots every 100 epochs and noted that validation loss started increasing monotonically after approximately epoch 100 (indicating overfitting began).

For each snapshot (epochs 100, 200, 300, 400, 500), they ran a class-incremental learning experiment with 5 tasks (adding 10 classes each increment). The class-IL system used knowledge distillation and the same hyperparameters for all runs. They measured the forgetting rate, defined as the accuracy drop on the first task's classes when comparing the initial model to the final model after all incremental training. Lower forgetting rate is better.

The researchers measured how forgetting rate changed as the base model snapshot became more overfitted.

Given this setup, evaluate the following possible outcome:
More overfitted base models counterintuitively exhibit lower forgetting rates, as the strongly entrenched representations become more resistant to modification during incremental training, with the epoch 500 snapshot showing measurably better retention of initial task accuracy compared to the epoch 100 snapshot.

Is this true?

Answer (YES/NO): NO